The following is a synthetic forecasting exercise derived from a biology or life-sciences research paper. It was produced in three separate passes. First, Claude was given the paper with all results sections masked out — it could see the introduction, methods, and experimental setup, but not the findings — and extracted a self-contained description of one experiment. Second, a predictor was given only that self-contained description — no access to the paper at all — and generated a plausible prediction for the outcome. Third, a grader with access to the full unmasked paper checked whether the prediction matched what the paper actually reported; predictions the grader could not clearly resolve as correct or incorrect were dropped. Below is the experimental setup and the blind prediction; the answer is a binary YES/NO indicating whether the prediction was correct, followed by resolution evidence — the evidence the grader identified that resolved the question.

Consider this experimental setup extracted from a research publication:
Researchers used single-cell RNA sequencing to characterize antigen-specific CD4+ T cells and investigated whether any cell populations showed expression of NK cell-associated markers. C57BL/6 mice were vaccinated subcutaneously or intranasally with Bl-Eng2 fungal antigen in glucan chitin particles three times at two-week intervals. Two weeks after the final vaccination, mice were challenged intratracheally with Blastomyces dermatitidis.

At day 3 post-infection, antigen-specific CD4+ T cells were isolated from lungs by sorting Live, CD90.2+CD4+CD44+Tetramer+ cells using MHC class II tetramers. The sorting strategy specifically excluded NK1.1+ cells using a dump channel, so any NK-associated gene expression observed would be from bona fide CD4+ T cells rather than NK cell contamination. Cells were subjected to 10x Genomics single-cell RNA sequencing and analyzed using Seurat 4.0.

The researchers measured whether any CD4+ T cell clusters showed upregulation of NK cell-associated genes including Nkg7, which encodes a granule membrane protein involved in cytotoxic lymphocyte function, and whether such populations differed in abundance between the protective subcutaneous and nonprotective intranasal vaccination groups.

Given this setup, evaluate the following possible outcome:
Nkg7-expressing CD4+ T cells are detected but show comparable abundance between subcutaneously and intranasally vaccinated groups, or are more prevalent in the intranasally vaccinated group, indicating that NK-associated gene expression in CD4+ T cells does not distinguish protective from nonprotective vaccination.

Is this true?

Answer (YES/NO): NO